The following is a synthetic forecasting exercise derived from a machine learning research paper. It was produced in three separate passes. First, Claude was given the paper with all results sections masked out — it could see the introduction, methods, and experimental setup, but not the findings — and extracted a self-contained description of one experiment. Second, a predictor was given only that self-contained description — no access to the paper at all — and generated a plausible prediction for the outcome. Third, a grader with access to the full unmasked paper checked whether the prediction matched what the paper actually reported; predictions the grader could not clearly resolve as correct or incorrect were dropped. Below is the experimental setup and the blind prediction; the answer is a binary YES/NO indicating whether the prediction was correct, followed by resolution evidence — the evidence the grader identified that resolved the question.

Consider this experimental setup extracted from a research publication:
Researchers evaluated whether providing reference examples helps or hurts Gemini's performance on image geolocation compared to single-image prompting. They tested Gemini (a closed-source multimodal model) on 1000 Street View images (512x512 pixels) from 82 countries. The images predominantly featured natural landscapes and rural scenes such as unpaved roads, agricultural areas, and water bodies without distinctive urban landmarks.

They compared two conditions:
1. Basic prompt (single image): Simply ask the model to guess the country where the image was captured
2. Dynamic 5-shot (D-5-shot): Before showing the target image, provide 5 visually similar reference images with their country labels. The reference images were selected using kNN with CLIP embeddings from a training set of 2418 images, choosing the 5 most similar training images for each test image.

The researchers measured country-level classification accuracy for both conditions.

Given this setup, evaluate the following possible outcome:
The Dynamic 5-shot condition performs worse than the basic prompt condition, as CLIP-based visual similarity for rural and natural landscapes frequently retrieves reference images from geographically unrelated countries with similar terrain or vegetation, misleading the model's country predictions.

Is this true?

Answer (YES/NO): NO